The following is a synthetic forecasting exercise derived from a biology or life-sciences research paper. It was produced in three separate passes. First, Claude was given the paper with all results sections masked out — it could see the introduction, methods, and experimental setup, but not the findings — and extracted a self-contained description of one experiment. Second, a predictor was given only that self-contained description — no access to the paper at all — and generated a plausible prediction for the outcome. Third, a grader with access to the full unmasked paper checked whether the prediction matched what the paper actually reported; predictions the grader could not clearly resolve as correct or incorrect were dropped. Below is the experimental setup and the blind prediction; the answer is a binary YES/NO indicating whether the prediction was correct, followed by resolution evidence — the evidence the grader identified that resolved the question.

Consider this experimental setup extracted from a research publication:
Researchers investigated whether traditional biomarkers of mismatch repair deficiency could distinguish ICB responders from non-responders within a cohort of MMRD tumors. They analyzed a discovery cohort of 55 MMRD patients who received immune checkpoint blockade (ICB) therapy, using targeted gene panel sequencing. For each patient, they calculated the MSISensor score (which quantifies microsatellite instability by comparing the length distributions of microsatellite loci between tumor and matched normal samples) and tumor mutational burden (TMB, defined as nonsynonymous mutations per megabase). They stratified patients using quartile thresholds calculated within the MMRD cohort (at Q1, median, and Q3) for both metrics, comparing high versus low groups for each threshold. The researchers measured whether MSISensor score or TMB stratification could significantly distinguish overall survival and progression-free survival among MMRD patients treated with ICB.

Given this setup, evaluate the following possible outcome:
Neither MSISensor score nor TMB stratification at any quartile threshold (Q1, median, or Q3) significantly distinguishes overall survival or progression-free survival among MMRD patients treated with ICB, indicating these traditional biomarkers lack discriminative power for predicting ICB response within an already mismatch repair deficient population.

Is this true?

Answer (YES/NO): YES